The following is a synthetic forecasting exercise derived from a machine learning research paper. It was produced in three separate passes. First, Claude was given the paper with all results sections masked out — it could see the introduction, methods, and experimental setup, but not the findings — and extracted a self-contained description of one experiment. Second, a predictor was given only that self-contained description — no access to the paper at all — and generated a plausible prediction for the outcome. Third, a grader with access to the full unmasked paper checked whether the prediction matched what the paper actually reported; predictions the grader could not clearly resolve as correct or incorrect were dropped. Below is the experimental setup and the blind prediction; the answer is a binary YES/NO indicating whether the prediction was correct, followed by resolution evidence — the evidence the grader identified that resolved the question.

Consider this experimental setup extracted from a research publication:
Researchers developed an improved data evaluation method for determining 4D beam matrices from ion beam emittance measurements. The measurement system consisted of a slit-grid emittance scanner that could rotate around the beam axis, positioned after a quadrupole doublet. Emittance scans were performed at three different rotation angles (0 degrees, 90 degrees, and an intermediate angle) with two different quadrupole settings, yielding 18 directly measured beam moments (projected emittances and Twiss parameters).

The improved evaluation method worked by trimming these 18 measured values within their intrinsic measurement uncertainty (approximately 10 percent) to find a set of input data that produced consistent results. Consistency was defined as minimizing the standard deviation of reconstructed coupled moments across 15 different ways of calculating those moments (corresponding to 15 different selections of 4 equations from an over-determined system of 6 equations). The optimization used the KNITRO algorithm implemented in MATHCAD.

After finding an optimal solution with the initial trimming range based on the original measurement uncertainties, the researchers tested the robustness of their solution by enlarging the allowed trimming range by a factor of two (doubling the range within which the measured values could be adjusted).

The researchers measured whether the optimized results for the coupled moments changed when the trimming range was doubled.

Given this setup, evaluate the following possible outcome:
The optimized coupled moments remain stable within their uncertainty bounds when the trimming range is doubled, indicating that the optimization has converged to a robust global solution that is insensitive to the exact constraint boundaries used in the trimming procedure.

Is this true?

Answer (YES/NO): YES